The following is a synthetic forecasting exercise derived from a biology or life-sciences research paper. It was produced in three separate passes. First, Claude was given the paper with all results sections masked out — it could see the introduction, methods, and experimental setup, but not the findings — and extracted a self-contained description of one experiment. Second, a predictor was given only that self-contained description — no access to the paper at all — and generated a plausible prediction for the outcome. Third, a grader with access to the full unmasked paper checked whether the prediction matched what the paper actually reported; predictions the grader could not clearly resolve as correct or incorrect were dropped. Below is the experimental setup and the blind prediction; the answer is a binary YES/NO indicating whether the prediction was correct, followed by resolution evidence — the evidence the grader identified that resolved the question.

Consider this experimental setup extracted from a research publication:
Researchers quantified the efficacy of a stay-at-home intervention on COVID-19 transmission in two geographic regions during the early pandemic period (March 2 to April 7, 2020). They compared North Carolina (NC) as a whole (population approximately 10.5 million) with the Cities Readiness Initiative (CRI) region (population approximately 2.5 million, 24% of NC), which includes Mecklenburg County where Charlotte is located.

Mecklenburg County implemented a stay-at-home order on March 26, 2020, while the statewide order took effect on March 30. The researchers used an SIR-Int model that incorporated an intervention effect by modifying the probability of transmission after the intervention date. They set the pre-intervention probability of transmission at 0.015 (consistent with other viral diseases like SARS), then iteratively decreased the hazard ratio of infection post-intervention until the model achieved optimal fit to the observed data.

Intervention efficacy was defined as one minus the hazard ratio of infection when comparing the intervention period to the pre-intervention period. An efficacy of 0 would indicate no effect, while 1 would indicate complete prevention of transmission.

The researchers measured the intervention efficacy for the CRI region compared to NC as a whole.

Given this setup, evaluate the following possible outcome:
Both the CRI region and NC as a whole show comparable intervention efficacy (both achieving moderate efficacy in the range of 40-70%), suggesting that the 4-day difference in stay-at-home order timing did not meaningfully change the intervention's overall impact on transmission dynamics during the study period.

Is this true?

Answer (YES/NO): NO